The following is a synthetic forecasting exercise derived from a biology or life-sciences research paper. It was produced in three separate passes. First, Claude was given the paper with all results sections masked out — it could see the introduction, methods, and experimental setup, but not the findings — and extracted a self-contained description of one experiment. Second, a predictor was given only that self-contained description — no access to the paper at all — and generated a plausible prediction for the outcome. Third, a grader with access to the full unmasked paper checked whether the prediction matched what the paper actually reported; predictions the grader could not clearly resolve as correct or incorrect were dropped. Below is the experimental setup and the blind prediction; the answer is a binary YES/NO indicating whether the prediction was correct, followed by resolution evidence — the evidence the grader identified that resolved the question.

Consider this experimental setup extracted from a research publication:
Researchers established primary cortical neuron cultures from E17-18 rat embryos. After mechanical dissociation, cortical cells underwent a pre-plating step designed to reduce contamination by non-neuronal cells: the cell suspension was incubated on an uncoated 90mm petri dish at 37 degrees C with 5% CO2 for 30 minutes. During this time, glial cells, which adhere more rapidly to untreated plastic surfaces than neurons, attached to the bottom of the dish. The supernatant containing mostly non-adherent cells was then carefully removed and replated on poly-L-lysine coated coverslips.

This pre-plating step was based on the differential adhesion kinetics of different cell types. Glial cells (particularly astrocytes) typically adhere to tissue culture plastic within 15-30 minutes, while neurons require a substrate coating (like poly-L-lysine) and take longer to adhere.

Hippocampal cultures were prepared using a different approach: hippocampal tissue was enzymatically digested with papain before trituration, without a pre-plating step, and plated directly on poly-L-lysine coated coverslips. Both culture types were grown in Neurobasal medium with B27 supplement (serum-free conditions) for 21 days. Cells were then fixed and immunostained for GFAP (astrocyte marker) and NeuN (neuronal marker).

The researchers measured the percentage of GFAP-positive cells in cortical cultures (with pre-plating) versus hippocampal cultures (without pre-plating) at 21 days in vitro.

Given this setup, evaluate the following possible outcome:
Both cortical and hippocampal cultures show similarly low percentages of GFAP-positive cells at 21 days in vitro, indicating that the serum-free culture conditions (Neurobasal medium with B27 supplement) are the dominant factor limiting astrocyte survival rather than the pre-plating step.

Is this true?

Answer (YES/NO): NO